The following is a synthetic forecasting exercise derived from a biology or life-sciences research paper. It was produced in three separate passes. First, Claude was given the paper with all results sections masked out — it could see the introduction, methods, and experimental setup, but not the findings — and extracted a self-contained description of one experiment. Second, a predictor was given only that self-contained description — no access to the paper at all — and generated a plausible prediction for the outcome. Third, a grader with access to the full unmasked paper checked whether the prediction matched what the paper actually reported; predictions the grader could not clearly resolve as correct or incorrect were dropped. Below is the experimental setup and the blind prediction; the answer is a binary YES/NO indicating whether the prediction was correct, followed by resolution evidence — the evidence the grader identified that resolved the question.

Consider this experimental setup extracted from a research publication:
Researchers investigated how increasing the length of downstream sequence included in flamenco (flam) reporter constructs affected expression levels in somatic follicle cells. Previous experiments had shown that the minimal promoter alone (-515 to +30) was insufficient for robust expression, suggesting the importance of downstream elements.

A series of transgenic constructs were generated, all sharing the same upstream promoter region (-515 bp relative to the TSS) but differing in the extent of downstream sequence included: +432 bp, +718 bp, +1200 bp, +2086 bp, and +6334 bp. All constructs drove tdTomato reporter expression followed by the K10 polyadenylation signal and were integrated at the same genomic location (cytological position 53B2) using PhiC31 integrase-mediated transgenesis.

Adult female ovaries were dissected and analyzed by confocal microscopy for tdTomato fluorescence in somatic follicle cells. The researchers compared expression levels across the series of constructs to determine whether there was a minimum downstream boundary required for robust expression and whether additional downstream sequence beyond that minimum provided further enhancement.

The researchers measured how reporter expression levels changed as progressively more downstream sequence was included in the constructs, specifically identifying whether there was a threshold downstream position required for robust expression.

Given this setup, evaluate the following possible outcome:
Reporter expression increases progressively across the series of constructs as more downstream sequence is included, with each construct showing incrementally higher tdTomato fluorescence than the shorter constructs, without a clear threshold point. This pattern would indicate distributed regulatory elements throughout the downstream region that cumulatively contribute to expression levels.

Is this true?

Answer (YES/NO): NO